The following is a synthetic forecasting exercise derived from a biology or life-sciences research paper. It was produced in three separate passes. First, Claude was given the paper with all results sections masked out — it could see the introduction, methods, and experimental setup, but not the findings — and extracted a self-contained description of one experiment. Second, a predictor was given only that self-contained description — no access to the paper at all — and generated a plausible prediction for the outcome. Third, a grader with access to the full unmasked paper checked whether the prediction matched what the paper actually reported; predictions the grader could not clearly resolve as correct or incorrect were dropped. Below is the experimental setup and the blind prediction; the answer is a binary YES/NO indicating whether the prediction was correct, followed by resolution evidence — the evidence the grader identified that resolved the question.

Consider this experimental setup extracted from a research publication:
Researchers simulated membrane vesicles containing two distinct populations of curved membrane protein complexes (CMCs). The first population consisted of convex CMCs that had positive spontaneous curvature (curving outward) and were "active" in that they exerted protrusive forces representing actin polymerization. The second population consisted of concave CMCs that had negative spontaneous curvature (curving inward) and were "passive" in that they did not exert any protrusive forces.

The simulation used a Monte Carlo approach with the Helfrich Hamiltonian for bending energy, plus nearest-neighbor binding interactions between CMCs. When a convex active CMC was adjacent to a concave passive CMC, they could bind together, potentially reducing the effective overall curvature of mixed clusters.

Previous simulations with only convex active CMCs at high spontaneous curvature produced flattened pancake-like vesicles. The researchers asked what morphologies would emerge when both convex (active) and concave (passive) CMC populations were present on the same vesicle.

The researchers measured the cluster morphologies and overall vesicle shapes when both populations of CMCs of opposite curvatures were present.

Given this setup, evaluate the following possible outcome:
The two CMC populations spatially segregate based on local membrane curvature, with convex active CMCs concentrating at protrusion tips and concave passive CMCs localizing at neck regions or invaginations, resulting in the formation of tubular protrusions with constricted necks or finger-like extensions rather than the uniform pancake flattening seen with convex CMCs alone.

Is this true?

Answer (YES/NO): NO